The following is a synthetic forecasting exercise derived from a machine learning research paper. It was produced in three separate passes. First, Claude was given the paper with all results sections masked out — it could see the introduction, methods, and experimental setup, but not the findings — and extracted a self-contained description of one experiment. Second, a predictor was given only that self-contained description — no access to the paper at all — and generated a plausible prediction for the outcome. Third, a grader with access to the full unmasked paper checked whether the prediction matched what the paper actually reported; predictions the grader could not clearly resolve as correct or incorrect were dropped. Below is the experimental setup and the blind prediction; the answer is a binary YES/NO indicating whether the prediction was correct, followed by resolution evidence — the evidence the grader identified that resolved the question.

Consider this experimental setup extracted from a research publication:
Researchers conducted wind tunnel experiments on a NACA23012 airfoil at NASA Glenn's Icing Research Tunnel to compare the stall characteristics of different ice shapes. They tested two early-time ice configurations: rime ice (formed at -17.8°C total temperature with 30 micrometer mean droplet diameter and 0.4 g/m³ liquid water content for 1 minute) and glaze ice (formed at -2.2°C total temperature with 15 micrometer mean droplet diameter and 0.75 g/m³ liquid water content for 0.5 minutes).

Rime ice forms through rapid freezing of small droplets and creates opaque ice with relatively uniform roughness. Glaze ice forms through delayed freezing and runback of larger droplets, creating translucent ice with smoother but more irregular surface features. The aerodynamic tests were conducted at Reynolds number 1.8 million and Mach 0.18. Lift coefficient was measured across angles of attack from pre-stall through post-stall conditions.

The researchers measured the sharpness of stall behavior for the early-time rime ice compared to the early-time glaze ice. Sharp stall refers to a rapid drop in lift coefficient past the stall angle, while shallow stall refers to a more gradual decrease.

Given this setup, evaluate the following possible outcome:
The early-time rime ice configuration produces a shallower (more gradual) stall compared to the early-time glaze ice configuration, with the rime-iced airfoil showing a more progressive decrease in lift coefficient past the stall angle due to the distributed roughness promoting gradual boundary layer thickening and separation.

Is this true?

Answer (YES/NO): NO